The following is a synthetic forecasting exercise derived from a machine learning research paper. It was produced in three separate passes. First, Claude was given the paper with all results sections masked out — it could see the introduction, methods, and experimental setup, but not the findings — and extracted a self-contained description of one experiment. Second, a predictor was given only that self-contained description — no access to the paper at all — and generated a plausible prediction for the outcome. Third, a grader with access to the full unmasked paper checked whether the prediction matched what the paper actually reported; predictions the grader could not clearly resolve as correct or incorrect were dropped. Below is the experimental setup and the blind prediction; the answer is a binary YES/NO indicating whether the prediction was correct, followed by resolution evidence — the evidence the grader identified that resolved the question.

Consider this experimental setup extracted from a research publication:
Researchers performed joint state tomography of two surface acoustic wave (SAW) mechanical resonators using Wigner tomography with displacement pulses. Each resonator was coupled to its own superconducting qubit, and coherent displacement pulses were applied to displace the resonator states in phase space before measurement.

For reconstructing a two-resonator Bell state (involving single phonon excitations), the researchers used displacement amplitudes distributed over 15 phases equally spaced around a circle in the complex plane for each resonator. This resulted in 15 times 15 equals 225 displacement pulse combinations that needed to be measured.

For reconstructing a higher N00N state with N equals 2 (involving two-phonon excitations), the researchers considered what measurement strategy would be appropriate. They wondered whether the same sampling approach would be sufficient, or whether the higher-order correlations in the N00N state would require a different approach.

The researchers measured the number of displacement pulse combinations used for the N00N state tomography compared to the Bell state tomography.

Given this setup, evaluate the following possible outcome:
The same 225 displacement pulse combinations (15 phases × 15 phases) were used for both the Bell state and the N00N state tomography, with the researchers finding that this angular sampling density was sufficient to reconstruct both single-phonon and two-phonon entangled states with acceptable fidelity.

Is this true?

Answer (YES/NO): NO